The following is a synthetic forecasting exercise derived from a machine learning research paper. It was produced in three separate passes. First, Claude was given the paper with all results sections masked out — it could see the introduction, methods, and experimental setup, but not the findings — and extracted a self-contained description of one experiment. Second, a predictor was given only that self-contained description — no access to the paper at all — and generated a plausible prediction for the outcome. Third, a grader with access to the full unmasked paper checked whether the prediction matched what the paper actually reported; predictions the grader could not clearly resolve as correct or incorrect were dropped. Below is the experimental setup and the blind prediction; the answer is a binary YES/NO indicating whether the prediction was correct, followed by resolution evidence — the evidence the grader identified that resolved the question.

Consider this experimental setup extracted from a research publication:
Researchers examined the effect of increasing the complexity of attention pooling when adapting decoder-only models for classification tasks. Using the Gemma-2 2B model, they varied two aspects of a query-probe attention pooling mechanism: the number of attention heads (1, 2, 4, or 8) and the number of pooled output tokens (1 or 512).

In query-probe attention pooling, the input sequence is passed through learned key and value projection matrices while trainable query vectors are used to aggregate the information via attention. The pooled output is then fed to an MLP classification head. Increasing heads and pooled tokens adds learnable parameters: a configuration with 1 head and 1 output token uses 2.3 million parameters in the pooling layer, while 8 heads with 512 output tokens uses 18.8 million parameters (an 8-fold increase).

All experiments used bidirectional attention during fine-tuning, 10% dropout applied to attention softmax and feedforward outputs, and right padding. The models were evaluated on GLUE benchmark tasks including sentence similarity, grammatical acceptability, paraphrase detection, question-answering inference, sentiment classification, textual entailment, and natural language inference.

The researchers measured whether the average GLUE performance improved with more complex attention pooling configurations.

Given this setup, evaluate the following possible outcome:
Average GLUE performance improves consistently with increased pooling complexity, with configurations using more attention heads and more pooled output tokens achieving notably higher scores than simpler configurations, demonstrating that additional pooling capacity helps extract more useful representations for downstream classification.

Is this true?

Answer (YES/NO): NO